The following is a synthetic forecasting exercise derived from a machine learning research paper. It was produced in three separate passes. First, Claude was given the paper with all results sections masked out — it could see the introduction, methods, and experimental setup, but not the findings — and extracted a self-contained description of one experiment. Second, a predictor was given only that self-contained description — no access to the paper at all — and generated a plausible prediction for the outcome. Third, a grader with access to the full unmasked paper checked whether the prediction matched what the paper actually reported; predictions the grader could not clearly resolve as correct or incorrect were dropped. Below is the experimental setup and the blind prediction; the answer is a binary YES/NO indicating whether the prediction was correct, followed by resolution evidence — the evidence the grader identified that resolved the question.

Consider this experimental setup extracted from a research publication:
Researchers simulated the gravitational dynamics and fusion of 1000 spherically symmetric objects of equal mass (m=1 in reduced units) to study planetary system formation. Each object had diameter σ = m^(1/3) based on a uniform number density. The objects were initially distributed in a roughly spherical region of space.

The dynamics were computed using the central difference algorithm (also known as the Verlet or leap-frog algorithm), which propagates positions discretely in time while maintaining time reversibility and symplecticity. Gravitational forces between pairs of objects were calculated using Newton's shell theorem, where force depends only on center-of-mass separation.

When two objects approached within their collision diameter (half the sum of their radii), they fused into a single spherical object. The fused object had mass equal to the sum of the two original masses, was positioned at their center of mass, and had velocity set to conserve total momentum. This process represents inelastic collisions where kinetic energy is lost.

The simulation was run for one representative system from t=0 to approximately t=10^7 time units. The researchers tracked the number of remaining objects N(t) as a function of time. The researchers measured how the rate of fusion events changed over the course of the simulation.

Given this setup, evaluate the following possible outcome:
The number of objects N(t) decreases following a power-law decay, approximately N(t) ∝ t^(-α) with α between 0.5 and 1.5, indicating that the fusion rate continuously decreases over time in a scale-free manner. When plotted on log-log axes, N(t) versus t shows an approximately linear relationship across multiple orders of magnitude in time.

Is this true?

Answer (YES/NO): NO